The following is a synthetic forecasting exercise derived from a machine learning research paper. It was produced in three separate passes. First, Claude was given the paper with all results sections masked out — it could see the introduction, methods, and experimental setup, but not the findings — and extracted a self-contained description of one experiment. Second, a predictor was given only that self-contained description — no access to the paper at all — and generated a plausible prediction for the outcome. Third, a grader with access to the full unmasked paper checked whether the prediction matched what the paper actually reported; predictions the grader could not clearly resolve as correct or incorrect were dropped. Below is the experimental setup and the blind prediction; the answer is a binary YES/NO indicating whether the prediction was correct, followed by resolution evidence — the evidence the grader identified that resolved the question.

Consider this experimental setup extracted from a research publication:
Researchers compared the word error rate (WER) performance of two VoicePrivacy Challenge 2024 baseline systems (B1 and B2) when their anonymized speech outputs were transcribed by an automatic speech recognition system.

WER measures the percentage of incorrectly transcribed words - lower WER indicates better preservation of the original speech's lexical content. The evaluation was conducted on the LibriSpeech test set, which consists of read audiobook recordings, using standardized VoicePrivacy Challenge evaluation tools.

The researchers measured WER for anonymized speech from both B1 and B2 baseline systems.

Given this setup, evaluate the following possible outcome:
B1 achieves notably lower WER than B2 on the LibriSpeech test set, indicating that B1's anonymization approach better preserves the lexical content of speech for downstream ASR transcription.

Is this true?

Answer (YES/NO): YES